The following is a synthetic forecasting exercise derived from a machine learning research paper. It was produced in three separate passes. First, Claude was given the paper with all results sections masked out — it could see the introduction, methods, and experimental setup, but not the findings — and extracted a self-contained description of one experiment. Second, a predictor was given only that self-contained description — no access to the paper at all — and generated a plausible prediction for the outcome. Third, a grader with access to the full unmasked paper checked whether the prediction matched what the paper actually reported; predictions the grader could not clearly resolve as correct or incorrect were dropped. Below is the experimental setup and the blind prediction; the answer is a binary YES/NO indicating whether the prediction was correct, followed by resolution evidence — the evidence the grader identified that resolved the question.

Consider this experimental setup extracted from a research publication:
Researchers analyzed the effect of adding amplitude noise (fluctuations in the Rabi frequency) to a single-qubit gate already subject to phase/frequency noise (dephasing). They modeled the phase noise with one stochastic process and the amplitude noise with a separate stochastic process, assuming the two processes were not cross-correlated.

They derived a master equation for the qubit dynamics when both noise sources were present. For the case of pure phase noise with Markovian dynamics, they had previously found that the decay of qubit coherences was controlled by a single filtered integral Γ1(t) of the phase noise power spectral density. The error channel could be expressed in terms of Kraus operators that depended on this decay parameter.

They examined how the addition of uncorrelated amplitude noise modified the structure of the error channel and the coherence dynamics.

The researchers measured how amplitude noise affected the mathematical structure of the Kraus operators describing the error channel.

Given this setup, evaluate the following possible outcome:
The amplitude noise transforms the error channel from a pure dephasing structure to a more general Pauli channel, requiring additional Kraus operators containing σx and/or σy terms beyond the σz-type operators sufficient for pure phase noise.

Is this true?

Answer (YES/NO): NO